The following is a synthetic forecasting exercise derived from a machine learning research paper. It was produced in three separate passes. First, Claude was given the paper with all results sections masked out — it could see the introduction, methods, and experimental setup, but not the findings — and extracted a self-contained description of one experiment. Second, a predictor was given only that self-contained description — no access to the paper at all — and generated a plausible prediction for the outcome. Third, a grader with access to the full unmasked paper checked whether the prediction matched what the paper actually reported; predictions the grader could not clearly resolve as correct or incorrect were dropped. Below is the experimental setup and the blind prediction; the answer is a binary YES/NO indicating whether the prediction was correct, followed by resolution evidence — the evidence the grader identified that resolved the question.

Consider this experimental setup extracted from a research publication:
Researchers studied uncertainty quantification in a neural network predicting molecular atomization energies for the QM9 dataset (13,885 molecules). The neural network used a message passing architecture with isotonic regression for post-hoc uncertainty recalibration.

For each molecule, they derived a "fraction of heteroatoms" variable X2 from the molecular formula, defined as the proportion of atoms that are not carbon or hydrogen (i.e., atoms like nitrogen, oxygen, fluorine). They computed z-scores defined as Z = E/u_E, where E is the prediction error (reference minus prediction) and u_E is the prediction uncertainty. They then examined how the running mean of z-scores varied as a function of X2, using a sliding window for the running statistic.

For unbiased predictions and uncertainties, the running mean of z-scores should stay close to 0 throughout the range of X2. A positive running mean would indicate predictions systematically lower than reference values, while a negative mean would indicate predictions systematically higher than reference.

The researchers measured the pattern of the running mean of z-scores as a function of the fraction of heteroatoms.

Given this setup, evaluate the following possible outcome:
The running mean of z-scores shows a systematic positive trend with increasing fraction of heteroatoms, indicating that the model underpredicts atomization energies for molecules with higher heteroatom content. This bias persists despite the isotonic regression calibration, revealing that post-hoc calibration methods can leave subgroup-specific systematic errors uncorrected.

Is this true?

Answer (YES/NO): NO